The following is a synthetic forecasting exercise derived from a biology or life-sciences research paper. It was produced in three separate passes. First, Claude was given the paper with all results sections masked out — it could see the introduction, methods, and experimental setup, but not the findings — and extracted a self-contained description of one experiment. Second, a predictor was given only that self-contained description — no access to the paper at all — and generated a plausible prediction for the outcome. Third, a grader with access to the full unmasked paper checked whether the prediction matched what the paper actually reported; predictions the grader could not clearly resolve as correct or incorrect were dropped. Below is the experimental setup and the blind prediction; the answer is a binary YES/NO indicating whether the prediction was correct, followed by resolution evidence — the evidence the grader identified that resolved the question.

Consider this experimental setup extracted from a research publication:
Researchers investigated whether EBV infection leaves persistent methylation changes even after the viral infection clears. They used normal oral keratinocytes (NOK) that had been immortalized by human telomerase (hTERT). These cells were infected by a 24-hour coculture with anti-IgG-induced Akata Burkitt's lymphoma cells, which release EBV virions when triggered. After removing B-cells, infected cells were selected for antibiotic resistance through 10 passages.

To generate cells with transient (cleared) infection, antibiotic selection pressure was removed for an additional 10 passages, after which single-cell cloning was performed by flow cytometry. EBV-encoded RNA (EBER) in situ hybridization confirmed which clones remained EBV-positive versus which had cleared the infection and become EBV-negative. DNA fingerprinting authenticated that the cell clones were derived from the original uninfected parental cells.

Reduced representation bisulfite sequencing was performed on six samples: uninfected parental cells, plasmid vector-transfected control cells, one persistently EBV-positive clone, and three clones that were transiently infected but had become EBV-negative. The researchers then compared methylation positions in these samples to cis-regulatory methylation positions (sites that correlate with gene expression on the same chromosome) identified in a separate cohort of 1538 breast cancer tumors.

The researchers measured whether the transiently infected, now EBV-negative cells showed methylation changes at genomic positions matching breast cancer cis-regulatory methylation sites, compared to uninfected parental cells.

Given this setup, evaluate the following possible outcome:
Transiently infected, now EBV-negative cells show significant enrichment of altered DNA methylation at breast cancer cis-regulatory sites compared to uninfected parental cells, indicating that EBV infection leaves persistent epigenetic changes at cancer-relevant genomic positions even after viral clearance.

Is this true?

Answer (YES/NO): YES